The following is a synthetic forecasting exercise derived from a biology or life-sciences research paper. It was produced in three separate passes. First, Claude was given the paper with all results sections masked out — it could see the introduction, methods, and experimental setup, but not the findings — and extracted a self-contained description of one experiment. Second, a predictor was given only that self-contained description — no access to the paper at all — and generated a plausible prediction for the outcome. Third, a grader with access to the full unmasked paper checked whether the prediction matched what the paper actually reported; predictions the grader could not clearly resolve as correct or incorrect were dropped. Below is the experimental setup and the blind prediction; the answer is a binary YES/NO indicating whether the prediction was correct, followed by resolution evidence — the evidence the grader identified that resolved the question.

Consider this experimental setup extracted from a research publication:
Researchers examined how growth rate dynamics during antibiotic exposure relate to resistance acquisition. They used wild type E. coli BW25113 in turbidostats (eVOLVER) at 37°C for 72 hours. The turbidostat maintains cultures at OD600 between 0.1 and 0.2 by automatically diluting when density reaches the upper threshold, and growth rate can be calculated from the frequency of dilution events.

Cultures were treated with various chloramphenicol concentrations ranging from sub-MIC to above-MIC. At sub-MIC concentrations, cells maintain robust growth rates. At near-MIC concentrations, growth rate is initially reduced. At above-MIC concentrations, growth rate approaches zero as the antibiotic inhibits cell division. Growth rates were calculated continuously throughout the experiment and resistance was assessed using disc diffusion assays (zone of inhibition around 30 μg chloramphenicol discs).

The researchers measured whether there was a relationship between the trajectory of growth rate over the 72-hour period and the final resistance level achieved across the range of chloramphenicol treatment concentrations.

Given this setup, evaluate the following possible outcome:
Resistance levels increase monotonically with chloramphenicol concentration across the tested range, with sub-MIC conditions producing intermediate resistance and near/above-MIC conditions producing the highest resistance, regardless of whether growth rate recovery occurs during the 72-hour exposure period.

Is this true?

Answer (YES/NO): NO